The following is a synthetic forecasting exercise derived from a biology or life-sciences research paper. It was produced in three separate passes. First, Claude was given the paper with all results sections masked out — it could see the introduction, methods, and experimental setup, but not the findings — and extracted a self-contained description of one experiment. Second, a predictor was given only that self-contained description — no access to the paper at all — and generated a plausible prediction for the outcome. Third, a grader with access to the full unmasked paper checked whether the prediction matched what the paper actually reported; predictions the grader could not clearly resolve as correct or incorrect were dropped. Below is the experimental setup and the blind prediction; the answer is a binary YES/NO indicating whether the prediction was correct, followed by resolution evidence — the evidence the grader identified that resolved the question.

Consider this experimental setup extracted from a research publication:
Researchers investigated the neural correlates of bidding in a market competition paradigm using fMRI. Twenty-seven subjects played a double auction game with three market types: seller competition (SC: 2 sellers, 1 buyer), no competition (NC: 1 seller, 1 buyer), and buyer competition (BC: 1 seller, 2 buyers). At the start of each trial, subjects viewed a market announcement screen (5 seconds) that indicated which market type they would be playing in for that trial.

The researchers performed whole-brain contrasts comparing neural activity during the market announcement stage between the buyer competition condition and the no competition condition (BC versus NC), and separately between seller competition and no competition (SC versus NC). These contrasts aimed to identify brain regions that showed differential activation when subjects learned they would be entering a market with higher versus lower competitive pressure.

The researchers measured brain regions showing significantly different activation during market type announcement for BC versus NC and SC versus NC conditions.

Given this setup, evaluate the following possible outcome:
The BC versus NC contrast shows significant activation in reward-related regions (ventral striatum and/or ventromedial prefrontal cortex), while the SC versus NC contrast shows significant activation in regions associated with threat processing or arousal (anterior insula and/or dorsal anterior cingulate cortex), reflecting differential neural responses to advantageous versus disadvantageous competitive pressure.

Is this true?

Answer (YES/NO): NO